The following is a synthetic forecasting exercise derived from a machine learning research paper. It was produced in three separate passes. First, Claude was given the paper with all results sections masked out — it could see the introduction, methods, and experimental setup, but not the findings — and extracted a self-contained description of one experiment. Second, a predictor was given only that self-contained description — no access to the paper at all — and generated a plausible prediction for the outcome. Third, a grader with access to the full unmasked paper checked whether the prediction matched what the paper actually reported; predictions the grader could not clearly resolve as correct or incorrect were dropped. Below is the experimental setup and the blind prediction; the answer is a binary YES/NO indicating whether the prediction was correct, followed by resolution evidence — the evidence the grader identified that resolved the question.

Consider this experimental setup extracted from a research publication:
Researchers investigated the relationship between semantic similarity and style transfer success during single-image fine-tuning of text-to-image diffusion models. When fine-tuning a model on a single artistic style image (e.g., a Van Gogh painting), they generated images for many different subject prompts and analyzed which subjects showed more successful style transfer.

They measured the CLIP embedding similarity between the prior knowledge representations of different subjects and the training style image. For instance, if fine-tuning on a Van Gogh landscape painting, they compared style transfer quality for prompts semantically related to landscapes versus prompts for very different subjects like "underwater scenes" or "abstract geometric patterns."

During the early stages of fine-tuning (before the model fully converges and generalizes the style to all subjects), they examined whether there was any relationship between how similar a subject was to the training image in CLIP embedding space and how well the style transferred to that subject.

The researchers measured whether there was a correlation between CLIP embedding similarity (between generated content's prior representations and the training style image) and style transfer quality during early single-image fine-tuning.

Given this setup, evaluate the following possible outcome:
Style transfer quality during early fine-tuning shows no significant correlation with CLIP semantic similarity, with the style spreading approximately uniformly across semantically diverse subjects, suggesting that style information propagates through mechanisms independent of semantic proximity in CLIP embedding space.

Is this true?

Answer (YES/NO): NO